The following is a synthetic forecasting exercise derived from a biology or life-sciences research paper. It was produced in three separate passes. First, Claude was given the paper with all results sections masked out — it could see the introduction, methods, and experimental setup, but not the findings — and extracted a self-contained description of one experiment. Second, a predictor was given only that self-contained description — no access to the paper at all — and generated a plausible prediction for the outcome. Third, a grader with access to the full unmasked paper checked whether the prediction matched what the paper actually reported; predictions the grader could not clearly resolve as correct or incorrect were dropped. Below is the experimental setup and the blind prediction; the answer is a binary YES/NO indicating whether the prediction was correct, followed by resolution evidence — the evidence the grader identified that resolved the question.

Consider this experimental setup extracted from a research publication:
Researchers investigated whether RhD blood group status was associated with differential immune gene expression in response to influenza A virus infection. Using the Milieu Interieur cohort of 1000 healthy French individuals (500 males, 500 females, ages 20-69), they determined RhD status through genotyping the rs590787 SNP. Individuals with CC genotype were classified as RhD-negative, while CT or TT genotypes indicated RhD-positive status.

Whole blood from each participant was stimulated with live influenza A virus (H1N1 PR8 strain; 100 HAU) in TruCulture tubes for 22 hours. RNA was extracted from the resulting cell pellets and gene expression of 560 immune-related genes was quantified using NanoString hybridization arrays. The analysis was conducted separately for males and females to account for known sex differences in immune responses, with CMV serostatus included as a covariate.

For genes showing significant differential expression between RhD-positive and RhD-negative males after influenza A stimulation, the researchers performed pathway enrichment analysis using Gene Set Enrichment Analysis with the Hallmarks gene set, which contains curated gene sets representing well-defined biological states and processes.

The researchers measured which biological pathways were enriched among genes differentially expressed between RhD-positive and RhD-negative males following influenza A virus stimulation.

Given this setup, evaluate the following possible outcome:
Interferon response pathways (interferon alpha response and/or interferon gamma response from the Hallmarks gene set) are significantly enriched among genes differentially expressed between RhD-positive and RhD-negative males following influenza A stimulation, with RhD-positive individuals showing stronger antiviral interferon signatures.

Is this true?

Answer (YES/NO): NO